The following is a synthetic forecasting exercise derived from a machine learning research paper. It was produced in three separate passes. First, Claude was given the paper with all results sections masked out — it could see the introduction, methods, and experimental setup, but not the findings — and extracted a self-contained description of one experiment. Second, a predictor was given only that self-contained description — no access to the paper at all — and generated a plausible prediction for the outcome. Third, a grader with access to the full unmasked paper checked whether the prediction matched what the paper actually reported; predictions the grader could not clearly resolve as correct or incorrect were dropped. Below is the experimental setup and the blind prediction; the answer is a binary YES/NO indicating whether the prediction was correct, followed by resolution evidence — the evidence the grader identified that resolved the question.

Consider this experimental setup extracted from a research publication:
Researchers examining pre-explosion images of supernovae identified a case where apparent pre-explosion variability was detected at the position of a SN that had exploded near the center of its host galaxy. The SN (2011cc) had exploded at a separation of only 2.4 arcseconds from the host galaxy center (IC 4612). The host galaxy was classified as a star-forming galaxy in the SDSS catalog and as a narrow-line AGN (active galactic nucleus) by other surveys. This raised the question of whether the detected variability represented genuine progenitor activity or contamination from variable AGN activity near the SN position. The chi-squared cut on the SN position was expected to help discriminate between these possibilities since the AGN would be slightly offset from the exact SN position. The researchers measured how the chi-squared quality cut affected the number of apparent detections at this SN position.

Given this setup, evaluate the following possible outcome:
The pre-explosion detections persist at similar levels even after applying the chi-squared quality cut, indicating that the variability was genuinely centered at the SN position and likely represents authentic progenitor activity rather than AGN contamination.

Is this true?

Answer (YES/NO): NO